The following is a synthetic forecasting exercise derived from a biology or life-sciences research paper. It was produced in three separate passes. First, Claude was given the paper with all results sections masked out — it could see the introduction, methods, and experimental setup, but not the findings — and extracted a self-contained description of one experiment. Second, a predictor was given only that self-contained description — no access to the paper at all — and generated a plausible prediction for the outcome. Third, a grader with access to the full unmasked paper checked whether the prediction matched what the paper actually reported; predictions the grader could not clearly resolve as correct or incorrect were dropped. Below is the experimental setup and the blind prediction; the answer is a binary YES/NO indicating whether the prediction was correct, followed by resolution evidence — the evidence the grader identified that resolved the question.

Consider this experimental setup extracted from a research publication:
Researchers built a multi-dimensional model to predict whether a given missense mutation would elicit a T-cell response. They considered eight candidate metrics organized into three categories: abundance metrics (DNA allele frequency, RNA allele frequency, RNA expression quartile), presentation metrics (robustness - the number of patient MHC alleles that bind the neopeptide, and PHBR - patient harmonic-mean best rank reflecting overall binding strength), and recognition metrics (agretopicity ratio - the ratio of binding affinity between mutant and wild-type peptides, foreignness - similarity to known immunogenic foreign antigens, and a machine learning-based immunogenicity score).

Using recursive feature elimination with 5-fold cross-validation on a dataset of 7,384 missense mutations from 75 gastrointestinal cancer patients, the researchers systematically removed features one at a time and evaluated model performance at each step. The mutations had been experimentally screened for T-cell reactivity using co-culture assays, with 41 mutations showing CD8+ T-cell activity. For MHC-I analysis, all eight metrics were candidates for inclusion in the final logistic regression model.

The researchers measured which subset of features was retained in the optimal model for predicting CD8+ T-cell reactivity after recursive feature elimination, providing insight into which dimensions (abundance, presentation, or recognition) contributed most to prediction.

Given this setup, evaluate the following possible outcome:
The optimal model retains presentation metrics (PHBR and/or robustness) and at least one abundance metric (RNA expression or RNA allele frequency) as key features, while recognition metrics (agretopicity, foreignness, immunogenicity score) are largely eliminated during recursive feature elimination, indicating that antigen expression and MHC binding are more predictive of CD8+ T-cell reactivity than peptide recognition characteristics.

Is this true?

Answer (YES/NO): NO